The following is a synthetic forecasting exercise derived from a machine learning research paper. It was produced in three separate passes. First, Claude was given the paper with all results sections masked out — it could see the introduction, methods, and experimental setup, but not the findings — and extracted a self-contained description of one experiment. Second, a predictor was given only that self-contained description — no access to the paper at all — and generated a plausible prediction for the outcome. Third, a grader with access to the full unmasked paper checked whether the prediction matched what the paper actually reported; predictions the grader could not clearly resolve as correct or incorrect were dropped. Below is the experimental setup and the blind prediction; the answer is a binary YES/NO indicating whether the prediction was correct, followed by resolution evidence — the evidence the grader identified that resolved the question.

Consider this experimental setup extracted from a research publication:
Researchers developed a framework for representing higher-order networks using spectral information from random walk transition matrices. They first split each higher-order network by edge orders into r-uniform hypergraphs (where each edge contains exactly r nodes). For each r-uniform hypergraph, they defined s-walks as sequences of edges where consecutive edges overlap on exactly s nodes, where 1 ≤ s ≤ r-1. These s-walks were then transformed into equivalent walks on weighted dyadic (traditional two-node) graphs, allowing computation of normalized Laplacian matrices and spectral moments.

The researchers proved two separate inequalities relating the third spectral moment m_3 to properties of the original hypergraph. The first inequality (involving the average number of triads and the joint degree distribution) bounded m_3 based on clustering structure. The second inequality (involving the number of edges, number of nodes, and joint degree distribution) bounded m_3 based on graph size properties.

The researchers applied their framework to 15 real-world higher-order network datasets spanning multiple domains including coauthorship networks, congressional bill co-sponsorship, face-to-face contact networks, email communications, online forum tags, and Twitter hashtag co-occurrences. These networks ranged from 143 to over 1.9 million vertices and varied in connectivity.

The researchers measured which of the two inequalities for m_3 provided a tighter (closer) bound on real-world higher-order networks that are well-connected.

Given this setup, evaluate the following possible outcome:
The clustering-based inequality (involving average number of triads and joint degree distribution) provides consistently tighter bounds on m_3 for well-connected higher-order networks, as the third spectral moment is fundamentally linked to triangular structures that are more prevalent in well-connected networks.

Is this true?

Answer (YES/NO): YES